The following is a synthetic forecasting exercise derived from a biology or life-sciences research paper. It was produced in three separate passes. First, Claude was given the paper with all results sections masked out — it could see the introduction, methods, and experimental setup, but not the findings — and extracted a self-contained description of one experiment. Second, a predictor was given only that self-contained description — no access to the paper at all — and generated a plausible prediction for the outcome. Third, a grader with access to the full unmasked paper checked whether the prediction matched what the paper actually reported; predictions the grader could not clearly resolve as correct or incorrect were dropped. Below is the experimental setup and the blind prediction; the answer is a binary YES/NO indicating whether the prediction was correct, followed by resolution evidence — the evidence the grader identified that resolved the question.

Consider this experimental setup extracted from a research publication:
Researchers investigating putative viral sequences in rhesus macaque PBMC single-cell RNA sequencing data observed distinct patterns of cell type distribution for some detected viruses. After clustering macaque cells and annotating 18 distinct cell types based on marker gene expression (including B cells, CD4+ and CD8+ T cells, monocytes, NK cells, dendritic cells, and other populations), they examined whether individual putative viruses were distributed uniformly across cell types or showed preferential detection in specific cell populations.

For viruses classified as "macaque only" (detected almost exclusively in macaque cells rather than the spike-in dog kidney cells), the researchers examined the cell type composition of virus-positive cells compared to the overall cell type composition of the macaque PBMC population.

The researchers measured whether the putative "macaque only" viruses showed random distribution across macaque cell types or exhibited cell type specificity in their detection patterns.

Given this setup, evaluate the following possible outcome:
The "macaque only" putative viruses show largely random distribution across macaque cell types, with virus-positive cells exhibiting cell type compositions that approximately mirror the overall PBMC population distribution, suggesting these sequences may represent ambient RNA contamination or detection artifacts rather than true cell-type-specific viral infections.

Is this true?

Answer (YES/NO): NO